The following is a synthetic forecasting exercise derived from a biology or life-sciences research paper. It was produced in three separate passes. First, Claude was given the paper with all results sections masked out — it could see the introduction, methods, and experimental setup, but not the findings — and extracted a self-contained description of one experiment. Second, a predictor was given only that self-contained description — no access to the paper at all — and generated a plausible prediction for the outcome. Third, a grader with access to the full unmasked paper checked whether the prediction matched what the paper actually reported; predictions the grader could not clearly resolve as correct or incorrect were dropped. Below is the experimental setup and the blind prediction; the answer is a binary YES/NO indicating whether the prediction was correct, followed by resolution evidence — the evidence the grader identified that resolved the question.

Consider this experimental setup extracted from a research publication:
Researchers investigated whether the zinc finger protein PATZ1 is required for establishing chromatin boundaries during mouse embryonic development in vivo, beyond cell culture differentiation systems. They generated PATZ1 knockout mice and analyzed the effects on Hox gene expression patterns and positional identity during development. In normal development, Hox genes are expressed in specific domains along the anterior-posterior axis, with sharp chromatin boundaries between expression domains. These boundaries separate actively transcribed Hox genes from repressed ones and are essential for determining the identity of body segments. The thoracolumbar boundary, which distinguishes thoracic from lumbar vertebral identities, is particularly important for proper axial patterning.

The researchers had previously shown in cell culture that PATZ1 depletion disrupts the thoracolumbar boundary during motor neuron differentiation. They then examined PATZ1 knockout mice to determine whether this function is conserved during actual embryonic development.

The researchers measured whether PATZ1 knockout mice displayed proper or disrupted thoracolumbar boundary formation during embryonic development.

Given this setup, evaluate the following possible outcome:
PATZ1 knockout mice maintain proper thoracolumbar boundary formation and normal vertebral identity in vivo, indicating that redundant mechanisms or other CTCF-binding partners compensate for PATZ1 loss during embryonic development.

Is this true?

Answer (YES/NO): NO